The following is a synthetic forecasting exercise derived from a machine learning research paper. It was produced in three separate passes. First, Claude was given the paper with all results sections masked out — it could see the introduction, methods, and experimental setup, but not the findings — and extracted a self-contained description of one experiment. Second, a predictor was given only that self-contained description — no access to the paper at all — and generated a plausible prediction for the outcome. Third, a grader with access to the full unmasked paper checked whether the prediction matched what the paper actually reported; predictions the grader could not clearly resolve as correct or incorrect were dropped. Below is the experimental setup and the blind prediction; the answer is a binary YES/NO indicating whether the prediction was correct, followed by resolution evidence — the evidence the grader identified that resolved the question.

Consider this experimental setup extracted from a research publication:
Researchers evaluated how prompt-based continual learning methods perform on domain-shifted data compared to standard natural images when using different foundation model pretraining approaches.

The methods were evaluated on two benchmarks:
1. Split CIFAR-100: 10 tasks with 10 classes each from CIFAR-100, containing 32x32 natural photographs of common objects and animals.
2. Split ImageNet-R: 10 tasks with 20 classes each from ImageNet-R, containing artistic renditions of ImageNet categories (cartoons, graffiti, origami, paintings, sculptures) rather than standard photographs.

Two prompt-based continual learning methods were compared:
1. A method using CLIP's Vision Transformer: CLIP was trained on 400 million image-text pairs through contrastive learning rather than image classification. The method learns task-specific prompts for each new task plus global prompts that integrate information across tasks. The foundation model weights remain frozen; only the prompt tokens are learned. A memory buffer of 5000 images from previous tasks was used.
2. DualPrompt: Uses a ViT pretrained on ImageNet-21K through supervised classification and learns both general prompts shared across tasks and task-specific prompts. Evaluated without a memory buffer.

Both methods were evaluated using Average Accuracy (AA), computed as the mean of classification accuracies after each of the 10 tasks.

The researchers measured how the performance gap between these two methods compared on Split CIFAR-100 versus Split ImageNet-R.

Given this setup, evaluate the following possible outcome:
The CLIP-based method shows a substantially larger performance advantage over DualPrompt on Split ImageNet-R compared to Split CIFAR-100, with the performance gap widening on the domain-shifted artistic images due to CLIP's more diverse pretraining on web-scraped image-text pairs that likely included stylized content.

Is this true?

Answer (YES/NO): YES